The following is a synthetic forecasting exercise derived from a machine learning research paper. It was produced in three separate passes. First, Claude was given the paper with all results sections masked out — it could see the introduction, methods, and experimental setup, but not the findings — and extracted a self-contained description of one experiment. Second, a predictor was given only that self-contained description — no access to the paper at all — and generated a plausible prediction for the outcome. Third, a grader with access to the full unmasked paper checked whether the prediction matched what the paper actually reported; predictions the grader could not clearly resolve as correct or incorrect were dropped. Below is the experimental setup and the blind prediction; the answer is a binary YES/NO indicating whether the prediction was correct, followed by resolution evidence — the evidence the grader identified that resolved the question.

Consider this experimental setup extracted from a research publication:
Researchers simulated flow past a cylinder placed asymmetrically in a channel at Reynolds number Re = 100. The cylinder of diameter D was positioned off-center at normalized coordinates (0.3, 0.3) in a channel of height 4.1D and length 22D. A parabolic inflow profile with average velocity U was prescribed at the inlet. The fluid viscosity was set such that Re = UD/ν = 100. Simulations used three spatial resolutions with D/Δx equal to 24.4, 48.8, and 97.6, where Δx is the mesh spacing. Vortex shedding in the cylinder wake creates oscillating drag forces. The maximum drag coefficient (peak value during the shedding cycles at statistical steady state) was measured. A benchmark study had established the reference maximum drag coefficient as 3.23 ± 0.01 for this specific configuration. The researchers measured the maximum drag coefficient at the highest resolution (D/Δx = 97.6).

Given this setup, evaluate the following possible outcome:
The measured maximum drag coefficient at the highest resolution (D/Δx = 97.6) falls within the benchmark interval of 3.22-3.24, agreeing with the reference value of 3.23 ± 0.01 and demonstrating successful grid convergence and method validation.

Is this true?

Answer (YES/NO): NO